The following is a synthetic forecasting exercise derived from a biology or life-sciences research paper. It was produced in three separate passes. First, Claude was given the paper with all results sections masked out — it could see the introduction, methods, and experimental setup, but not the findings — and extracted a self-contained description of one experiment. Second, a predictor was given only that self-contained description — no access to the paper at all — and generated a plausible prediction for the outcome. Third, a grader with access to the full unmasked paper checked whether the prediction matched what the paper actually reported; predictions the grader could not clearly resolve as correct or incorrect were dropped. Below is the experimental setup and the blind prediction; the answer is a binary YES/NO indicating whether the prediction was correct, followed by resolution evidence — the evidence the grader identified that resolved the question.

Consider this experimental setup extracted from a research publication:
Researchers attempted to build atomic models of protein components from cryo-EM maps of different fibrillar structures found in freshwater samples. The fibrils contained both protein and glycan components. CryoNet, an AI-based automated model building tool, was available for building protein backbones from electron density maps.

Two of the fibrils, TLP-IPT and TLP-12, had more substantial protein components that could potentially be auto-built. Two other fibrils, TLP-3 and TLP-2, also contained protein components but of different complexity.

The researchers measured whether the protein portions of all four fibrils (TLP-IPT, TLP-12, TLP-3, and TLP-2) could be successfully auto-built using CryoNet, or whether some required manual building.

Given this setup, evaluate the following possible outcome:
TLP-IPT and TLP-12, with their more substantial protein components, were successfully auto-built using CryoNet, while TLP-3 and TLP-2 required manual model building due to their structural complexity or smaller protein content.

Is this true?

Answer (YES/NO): NO